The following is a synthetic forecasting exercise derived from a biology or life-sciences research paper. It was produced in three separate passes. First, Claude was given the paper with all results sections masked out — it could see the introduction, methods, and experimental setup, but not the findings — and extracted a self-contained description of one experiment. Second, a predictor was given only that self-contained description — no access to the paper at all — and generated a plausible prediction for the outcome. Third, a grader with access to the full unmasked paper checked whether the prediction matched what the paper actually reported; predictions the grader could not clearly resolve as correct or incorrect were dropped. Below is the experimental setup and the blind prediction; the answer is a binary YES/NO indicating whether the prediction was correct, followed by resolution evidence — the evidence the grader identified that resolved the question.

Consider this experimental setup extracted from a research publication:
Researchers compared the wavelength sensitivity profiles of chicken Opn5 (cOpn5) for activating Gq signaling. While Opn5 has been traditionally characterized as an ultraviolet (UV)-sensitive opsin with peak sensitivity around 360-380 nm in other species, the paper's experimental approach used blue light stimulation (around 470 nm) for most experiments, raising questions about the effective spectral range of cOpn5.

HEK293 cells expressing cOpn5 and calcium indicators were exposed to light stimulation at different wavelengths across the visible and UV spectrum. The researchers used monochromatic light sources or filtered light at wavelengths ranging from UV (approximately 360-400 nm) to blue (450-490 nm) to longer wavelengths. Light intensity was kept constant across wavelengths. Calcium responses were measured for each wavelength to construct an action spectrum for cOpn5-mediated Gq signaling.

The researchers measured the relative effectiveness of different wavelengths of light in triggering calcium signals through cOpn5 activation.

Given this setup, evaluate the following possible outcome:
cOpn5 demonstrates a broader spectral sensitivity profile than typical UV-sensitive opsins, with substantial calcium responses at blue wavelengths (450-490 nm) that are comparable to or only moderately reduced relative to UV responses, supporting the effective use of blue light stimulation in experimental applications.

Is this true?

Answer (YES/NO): NO